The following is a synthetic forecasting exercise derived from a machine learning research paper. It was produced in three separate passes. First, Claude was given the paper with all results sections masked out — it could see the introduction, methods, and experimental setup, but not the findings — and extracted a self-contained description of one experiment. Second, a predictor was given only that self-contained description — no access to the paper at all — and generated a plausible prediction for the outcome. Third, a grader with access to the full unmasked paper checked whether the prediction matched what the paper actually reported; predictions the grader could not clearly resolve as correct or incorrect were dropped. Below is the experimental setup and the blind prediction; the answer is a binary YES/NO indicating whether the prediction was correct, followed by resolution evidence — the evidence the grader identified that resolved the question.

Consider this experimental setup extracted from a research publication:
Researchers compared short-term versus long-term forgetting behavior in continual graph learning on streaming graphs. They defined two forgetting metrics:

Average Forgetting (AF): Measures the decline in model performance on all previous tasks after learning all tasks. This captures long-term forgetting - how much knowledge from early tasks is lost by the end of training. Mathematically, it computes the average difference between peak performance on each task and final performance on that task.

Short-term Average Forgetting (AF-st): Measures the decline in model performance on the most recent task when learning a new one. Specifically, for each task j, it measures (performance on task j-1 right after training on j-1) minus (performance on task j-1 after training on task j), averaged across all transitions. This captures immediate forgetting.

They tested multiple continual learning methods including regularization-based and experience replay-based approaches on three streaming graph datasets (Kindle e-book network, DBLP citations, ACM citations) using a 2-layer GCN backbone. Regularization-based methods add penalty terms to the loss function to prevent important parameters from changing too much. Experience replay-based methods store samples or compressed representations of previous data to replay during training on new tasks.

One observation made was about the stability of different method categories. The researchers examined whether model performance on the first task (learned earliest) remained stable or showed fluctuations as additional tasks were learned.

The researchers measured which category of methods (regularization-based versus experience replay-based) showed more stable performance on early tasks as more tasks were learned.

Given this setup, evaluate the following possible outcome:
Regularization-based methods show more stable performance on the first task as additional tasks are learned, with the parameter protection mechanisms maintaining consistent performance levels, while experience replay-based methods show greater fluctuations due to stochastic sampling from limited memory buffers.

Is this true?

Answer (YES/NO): NO